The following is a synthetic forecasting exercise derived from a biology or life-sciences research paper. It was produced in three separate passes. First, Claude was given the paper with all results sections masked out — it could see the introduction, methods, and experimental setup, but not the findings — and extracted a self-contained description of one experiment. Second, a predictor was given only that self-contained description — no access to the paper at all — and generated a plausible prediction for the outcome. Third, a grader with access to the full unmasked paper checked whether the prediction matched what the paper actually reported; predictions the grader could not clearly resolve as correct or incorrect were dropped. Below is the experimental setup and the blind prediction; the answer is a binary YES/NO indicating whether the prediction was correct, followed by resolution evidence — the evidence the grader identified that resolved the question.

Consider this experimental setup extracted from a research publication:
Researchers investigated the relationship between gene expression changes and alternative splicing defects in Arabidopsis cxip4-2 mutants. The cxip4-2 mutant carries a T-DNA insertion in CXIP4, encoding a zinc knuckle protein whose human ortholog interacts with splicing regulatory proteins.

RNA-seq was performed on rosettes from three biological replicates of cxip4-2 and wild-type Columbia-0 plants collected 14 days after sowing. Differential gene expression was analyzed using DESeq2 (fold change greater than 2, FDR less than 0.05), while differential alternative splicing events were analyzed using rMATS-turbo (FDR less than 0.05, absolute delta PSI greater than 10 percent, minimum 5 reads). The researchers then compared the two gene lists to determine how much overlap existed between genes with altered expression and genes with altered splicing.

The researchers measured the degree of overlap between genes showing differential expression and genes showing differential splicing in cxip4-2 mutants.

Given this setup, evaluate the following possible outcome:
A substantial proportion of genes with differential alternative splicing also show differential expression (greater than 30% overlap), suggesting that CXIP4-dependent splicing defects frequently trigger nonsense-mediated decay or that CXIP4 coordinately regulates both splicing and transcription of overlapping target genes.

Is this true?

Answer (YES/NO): NO